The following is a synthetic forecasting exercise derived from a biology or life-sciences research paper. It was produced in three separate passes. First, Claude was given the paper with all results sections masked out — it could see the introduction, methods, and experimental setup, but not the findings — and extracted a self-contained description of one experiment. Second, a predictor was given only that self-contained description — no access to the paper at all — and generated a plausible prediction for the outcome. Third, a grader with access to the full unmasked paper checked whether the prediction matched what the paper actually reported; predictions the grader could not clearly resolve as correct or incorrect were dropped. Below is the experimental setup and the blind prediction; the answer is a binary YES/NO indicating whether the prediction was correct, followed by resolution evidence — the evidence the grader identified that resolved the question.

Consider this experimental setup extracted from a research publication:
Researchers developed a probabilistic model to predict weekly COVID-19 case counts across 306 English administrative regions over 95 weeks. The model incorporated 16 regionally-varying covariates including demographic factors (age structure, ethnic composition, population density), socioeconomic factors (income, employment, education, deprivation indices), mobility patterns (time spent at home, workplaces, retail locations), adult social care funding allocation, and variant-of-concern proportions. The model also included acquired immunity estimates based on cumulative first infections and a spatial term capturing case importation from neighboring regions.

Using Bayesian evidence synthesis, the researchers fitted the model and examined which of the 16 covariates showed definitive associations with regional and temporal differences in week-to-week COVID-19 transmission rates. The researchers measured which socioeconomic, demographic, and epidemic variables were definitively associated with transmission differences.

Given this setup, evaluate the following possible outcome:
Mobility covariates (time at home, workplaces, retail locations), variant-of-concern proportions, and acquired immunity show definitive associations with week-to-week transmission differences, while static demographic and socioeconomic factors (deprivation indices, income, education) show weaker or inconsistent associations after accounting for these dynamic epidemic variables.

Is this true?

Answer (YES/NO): NO